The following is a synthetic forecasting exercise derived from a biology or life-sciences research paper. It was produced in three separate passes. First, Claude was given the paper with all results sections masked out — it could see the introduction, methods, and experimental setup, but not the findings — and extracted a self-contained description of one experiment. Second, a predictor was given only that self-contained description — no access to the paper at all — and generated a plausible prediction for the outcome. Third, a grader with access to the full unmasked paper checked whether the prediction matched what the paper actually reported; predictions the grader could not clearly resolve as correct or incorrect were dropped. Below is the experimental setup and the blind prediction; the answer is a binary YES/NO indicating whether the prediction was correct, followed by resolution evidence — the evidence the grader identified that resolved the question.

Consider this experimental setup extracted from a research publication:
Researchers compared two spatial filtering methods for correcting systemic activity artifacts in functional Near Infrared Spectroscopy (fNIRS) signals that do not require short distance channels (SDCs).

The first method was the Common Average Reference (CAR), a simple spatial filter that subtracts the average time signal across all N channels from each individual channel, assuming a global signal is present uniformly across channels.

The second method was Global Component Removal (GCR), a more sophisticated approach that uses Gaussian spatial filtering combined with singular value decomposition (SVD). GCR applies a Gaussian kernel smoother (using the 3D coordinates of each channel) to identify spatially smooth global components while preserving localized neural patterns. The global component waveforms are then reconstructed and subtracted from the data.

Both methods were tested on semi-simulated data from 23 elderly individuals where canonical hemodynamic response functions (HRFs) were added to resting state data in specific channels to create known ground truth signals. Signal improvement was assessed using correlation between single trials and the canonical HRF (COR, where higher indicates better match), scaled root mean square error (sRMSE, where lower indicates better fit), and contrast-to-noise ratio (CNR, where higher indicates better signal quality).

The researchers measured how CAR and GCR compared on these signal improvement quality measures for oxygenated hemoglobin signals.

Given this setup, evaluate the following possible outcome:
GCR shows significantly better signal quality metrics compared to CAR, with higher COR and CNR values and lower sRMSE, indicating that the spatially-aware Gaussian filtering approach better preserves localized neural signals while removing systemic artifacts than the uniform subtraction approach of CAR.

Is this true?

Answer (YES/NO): NO